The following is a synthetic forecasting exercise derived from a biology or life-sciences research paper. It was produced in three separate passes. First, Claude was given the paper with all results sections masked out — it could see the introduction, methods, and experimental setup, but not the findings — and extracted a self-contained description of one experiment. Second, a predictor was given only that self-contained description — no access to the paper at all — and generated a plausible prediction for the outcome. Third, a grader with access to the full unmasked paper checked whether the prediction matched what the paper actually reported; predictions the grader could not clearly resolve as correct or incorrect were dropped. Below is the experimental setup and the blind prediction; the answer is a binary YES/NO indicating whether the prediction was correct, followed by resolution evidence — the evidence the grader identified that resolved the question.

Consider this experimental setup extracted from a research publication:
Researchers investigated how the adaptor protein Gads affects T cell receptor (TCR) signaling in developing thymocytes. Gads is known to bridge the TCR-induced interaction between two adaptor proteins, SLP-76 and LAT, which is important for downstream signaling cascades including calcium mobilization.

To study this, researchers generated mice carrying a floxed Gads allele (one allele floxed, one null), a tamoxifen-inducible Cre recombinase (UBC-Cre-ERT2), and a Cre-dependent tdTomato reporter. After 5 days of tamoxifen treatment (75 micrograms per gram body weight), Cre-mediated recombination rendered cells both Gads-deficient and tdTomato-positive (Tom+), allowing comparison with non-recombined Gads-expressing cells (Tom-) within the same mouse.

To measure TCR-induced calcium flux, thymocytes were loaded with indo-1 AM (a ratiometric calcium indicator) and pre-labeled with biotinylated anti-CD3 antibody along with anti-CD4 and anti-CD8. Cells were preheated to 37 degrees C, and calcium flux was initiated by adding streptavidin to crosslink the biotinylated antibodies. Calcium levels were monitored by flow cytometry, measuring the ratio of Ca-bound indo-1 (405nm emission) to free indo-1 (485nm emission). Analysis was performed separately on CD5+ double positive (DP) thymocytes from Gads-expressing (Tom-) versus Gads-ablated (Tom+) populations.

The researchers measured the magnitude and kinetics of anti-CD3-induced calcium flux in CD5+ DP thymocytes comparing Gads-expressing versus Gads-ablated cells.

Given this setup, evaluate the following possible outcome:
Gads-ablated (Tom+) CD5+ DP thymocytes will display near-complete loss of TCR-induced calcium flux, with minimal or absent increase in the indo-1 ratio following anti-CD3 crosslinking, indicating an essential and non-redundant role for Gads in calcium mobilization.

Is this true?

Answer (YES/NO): NO